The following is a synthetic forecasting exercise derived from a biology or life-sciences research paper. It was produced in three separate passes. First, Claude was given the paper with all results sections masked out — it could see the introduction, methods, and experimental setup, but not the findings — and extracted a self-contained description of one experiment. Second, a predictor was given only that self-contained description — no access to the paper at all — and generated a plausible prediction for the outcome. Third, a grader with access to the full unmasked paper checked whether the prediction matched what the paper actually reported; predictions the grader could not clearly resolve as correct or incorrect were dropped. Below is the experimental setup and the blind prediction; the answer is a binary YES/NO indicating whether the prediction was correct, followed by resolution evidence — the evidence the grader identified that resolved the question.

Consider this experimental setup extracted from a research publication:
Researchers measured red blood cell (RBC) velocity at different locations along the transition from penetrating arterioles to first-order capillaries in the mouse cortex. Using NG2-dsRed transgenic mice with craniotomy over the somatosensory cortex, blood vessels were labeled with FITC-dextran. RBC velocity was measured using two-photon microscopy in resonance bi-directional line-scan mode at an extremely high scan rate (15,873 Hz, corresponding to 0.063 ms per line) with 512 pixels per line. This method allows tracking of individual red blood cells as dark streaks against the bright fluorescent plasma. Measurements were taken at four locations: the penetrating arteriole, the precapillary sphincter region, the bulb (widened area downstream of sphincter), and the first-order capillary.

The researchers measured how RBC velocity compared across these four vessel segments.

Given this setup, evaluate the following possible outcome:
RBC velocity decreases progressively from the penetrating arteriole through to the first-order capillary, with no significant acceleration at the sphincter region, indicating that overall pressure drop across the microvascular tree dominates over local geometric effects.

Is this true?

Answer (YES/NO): NO